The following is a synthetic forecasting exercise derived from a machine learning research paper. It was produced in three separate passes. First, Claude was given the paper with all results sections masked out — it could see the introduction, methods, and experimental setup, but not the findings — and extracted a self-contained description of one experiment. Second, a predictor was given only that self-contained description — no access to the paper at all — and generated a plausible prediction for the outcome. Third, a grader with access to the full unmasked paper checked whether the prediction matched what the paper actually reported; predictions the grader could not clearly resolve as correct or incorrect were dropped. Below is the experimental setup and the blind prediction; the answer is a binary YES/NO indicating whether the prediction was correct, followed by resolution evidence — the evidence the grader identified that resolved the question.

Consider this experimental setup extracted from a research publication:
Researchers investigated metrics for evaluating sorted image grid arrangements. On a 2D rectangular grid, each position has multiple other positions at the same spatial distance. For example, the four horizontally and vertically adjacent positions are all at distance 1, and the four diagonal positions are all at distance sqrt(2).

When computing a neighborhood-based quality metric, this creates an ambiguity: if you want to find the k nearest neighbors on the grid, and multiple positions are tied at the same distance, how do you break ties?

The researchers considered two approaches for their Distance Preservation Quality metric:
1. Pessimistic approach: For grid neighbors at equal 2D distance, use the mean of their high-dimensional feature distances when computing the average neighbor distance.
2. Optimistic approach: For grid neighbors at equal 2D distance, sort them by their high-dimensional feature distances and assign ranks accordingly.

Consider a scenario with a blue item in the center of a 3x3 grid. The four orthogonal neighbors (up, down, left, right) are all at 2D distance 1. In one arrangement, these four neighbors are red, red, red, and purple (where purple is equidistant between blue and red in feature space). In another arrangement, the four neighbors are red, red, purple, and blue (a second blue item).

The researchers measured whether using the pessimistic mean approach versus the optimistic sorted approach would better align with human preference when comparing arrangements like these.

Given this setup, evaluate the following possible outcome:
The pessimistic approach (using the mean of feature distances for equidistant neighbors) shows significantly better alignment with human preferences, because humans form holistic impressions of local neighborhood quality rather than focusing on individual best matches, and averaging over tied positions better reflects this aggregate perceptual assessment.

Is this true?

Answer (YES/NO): NO